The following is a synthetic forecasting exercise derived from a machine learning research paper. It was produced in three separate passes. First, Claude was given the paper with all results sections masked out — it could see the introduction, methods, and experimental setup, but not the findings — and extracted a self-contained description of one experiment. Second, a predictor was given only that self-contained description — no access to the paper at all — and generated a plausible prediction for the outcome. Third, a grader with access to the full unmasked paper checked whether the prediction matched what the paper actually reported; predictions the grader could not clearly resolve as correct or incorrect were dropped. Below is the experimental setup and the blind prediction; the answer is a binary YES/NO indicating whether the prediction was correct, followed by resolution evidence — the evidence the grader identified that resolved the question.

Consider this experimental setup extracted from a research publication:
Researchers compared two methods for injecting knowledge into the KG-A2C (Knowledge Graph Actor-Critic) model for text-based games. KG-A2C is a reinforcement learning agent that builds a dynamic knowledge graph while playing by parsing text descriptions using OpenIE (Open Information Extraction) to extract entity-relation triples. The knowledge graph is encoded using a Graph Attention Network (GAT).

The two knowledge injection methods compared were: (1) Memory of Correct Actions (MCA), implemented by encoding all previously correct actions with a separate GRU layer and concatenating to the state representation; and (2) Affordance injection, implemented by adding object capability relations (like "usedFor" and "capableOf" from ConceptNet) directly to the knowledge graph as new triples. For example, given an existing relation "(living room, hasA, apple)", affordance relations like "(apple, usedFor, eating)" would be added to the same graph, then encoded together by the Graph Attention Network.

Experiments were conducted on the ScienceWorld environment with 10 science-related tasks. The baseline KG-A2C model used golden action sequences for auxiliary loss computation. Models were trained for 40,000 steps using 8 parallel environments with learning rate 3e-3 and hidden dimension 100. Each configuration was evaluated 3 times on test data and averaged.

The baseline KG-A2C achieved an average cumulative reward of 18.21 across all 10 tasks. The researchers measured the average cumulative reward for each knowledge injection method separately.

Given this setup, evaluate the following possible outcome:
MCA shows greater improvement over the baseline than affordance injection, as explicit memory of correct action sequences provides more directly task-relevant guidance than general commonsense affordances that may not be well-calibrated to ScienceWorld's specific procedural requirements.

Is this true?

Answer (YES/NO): YES